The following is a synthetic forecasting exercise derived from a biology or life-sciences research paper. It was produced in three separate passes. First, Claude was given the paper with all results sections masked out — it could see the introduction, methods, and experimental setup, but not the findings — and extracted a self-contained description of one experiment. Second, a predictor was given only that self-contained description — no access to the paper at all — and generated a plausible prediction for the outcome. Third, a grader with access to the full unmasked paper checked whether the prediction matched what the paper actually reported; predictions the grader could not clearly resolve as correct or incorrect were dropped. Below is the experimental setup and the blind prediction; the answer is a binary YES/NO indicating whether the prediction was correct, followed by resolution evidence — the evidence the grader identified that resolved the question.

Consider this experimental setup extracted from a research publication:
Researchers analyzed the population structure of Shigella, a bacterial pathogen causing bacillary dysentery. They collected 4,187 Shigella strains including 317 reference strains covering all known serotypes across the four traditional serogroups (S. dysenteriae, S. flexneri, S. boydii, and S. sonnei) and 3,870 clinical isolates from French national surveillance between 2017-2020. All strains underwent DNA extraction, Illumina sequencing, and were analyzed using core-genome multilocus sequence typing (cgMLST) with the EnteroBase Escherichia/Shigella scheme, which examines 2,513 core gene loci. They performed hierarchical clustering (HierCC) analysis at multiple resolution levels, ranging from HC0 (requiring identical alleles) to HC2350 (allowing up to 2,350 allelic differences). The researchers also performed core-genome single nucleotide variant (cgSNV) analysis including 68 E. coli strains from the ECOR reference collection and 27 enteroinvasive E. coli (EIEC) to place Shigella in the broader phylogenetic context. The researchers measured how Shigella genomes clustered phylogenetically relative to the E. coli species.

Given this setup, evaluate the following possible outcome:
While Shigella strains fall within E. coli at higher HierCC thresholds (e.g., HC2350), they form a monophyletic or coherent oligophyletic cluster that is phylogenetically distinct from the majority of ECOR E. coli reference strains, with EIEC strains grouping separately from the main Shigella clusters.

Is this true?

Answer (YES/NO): NO